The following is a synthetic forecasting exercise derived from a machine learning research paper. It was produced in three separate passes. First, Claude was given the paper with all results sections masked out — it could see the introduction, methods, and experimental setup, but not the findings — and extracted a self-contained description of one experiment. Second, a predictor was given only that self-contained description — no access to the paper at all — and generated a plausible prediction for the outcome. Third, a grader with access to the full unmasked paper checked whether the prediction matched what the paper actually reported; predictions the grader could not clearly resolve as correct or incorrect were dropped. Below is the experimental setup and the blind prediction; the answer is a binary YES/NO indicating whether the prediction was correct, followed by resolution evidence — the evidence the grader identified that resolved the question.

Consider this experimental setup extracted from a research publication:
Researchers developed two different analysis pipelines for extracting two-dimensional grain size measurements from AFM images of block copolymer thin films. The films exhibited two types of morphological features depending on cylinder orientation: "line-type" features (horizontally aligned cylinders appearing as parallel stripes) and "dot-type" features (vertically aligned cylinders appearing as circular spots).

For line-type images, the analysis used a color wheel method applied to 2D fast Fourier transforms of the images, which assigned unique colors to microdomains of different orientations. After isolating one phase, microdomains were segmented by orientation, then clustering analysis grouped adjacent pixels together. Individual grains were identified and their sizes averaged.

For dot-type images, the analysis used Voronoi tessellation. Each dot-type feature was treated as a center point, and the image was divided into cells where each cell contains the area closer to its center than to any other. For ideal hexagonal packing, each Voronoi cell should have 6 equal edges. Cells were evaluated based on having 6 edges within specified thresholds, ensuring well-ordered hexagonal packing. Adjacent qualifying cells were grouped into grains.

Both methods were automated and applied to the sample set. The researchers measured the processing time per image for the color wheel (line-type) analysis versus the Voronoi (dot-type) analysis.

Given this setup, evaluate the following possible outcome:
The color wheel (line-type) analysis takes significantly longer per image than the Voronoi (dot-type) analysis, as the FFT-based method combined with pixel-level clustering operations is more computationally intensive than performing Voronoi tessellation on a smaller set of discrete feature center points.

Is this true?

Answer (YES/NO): YES